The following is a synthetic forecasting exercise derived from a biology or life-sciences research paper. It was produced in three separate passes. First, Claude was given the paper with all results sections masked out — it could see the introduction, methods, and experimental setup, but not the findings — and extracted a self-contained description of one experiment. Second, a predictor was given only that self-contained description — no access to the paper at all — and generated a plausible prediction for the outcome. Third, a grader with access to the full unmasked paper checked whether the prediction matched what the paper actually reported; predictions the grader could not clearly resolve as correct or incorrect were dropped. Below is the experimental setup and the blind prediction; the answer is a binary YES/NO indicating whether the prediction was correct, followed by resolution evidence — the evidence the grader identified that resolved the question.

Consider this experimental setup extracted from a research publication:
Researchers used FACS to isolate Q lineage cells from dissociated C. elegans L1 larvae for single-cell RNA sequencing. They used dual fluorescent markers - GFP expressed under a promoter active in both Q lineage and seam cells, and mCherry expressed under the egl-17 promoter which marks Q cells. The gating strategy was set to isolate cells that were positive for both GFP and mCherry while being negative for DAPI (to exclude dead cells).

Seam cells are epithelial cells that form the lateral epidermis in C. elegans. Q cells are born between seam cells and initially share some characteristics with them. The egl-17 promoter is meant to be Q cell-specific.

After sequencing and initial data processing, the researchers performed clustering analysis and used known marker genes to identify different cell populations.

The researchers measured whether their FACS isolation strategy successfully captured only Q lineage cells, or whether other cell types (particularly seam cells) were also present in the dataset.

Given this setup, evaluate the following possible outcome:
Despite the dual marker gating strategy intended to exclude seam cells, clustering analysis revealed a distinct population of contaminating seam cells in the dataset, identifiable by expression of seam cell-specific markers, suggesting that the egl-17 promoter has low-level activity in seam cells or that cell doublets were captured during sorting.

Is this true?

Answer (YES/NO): YES